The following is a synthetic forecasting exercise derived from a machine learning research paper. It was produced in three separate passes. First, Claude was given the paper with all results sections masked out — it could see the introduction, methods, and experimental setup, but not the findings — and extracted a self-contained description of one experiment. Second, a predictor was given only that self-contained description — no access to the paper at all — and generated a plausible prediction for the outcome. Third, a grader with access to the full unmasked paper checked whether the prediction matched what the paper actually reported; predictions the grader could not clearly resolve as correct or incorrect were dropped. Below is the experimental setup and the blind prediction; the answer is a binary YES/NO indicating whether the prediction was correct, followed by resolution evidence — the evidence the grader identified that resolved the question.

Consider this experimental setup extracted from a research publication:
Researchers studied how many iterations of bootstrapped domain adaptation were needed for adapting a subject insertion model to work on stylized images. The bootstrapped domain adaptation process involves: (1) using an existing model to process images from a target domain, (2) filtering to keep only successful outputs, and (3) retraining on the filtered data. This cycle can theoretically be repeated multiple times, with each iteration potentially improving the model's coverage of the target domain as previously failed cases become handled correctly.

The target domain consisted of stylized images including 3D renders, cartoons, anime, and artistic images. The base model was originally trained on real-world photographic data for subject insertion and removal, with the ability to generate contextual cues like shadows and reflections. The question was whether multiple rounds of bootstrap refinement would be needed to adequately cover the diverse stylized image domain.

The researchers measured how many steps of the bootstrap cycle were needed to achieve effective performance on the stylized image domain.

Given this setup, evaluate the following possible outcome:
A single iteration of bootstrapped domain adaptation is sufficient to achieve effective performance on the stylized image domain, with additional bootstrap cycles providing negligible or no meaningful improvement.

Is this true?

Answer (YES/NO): YES